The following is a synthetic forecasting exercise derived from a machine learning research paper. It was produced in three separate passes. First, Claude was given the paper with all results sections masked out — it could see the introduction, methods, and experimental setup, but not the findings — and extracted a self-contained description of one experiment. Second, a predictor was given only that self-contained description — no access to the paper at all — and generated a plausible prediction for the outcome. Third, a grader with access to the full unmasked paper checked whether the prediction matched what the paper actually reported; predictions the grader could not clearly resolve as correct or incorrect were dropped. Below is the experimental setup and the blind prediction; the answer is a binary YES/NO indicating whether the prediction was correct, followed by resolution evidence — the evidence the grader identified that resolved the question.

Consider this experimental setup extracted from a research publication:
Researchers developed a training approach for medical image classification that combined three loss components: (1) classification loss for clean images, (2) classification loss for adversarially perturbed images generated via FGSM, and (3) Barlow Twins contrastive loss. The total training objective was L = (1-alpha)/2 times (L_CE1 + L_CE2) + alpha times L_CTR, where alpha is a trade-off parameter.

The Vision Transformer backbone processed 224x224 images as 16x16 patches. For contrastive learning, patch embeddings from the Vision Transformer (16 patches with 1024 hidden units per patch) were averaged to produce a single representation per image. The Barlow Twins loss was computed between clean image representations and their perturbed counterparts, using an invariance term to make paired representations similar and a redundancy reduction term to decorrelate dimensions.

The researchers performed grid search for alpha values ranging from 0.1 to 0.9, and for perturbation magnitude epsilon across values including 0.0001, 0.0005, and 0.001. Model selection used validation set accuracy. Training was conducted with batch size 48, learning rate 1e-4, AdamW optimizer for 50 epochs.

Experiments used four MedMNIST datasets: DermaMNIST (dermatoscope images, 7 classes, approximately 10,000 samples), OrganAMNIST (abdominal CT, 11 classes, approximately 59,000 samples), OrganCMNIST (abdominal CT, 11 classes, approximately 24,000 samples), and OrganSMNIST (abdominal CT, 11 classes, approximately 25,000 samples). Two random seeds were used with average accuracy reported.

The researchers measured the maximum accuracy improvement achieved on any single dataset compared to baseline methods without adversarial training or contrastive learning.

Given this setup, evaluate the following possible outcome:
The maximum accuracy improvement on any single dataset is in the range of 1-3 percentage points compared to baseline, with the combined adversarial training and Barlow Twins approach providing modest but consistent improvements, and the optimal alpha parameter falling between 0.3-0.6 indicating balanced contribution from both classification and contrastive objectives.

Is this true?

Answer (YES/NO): NO